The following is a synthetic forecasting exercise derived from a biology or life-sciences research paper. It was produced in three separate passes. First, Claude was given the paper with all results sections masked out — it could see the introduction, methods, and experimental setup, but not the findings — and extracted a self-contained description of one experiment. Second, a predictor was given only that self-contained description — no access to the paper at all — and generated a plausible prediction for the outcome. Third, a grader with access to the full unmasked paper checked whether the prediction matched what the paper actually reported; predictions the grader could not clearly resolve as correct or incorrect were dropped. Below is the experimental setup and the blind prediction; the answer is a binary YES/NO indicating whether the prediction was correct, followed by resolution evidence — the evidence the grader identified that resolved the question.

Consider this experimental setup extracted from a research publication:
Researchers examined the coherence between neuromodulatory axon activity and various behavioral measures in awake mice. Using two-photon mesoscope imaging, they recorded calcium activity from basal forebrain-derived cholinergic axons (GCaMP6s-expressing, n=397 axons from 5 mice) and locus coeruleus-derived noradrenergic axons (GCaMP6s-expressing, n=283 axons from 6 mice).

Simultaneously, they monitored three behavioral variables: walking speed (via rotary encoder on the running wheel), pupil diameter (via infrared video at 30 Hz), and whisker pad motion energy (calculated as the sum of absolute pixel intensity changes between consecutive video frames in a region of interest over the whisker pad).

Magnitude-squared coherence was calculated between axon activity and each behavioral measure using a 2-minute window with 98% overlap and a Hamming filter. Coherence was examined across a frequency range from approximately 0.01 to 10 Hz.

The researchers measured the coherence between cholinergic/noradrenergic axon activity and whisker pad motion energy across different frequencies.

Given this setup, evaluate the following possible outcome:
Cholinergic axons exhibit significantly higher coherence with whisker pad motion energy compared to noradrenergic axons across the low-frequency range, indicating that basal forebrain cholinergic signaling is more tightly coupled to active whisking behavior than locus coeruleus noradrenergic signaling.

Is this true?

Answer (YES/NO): NO